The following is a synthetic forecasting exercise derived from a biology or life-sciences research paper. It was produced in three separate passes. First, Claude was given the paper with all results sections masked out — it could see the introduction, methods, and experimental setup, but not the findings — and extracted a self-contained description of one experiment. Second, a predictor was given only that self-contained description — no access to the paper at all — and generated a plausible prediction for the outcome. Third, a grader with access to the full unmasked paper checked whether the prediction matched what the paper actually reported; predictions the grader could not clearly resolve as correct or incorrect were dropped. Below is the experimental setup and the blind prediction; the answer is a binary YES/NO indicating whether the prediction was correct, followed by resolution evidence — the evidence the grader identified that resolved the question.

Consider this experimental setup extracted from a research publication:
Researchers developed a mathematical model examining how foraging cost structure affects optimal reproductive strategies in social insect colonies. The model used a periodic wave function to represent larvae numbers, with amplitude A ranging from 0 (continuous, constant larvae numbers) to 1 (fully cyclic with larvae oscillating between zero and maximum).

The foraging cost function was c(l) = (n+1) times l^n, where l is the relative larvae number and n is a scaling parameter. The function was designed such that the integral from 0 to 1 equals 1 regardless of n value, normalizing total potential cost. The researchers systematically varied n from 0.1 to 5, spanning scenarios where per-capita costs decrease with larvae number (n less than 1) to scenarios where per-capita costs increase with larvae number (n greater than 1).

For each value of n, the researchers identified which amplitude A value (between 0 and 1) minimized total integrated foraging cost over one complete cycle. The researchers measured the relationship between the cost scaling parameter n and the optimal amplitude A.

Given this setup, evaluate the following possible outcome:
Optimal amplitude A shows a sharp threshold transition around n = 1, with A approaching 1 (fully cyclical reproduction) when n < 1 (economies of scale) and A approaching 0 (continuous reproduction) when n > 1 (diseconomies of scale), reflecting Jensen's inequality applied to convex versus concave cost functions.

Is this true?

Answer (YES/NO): YES